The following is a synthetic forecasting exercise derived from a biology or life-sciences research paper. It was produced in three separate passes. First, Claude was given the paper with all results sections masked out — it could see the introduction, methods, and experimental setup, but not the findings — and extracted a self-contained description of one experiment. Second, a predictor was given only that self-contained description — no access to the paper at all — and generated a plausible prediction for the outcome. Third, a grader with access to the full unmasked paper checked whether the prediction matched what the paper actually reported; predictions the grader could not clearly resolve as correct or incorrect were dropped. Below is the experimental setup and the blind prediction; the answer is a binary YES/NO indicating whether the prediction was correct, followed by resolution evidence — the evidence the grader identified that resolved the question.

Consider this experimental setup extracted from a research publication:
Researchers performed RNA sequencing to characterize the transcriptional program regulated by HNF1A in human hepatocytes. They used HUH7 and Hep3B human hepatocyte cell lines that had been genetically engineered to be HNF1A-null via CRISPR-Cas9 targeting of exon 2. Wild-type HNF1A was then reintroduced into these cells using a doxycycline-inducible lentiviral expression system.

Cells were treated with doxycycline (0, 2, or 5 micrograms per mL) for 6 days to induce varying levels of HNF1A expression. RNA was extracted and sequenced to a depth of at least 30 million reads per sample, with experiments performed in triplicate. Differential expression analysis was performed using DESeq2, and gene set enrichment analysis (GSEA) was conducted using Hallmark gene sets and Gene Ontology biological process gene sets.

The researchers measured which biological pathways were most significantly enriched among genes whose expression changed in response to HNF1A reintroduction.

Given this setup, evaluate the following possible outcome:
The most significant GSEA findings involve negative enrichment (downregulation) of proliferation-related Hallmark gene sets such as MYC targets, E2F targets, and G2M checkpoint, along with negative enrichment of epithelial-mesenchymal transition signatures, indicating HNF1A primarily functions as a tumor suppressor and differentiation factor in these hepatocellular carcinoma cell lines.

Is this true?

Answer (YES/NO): NO